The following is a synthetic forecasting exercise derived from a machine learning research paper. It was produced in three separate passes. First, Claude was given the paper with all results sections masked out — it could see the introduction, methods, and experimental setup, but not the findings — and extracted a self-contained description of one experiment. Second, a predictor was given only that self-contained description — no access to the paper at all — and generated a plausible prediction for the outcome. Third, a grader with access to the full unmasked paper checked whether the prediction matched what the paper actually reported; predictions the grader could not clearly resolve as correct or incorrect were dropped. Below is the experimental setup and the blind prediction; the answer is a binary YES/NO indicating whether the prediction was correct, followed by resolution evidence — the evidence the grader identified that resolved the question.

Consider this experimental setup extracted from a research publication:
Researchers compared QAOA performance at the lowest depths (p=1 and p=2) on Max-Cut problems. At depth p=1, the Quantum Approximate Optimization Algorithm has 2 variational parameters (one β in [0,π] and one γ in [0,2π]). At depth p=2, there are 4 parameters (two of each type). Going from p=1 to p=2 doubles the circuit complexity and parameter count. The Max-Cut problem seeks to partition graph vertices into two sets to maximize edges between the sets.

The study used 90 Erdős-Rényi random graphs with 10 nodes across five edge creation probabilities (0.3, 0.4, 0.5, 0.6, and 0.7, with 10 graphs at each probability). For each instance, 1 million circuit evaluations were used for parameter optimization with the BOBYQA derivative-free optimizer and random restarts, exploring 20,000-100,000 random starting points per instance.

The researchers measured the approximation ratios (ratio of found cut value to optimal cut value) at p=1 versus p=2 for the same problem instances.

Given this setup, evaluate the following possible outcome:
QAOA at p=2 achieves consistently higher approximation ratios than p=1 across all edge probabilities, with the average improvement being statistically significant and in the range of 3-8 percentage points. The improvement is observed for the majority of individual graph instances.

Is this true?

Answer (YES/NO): NO